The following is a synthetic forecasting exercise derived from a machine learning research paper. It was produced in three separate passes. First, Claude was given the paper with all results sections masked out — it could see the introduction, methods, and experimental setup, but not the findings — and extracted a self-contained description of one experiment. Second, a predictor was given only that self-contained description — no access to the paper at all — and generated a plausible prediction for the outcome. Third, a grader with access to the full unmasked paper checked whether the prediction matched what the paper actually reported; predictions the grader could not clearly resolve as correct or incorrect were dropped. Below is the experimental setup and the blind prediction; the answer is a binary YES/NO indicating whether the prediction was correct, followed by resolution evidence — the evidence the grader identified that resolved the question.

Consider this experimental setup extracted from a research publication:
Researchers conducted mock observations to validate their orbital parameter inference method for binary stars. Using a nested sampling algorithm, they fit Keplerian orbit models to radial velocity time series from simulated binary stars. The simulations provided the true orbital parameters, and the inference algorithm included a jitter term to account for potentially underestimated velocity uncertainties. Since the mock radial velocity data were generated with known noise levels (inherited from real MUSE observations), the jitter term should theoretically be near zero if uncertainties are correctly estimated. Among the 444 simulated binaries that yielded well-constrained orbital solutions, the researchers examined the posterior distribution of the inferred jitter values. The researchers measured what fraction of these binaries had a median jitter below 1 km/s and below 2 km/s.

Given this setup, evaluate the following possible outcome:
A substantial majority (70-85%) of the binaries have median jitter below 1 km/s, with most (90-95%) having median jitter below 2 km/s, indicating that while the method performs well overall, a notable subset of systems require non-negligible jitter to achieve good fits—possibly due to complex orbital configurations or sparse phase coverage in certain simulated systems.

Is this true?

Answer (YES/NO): YES